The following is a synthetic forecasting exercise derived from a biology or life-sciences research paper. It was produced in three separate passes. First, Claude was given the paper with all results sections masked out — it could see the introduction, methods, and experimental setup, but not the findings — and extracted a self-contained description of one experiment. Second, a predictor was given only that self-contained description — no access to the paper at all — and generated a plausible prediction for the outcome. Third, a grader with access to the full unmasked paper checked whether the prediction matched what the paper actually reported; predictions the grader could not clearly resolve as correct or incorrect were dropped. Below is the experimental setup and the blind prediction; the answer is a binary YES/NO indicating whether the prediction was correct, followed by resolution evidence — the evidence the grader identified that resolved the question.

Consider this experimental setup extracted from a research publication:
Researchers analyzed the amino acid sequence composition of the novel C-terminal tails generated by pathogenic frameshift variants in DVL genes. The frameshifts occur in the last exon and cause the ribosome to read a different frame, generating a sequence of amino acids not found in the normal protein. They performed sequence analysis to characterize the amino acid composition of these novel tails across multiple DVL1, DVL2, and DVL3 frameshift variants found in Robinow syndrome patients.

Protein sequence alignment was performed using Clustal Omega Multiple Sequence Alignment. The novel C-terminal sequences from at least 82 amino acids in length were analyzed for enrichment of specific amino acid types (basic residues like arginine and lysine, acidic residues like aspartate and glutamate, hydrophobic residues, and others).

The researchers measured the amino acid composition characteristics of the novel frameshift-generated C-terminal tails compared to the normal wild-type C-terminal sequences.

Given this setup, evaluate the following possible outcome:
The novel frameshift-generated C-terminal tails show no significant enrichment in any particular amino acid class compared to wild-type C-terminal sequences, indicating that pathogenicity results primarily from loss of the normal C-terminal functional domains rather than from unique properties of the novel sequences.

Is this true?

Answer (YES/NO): NO